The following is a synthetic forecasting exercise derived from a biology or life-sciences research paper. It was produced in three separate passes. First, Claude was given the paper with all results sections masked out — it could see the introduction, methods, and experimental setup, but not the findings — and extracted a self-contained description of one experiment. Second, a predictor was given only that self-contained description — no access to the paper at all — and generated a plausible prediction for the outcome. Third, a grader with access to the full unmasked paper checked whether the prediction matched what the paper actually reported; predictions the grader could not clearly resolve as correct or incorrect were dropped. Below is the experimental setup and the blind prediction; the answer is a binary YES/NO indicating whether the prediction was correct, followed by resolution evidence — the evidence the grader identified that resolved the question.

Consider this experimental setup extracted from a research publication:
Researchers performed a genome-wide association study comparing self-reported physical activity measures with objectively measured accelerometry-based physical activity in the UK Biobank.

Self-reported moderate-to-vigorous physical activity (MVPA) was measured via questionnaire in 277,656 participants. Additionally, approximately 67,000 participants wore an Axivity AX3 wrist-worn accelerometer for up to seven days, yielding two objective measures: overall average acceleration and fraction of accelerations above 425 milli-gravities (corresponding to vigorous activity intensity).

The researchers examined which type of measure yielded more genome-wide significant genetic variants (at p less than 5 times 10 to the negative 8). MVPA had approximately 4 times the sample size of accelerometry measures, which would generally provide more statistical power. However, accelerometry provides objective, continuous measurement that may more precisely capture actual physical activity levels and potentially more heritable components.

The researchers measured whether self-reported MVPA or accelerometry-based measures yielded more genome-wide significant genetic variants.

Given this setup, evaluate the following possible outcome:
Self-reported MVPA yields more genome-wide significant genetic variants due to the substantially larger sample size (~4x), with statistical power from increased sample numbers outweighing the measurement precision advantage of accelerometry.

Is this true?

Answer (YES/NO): YES